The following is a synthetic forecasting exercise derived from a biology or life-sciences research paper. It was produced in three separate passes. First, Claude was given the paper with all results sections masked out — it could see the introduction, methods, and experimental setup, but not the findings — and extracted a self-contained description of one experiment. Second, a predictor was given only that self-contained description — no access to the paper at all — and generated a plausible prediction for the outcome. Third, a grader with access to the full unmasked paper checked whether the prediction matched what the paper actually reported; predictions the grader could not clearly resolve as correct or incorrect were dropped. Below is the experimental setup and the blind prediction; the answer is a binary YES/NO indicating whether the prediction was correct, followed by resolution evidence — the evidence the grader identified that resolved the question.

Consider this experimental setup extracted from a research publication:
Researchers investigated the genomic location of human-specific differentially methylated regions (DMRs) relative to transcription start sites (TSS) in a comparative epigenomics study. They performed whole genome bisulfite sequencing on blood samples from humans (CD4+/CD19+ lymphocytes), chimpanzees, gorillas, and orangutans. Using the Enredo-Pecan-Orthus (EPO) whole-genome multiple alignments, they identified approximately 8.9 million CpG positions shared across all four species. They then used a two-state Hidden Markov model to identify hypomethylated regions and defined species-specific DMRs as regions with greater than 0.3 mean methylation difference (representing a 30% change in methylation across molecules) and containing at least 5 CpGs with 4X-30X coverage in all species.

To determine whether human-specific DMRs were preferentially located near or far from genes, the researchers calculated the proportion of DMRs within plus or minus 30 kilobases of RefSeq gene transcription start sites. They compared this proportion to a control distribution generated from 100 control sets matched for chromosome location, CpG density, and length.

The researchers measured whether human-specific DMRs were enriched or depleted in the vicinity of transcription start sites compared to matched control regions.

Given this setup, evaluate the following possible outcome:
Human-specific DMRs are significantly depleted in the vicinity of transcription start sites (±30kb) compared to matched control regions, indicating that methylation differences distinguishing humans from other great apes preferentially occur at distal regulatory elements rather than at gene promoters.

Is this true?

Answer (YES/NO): YES